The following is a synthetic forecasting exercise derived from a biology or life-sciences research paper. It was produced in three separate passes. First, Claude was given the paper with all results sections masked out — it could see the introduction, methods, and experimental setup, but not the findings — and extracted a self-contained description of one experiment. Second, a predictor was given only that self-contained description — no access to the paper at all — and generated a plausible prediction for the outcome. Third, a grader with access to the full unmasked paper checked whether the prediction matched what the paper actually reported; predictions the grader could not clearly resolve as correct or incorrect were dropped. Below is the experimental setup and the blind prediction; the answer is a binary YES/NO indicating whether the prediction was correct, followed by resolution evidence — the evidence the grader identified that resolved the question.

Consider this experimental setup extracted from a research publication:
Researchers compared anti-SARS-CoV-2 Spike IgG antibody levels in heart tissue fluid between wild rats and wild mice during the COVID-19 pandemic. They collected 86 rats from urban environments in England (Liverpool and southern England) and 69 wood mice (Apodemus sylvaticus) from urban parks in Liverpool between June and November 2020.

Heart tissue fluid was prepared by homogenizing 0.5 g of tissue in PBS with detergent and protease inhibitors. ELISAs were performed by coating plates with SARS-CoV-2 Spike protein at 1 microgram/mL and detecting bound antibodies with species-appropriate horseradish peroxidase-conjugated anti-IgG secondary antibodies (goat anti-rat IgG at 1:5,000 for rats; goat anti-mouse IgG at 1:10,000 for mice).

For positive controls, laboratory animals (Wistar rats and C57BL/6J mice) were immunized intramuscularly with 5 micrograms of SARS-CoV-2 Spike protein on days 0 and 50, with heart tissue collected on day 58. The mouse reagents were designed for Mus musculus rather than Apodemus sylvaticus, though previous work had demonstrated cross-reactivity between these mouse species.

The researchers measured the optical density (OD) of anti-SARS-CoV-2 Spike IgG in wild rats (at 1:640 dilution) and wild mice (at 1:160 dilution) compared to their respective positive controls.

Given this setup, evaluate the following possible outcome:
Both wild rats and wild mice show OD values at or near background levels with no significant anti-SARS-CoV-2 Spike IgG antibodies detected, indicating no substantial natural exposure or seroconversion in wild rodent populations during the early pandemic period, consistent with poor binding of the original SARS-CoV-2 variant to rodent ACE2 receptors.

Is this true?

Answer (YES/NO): NO